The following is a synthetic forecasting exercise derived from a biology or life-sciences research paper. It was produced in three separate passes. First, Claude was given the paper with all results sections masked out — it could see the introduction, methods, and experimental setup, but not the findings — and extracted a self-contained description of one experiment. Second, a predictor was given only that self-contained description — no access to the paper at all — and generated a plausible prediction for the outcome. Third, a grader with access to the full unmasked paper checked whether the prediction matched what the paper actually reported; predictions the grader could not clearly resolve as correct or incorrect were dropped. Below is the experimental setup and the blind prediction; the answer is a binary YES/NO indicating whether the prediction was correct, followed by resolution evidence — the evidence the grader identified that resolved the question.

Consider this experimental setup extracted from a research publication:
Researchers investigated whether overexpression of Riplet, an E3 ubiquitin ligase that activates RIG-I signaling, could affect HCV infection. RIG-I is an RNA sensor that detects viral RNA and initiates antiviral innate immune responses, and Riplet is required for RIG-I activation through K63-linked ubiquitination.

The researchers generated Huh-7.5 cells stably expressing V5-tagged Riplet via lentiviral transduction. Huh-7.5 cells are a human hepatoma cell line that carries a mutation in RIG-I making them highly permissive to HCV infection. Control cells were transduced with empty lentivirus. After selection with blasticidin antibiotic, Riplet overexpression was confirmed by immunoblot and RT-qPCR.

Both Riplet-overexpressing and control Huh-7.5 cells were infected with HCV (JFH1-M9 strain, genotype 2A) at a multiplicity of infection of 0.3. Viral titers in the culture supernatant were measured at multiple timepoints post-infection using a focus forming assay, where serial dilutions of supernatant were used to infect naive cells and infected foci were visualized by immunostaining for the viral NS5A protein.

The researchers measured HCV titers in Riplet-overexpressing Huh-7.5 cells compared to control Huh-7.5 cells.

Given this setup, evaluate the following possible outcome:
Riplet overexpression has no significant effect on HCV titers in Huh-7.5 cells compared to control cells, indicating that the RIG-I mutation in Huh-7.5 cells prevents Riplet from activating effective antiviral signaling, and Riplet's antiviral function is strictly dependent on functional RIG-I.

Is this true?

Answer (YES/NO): NO